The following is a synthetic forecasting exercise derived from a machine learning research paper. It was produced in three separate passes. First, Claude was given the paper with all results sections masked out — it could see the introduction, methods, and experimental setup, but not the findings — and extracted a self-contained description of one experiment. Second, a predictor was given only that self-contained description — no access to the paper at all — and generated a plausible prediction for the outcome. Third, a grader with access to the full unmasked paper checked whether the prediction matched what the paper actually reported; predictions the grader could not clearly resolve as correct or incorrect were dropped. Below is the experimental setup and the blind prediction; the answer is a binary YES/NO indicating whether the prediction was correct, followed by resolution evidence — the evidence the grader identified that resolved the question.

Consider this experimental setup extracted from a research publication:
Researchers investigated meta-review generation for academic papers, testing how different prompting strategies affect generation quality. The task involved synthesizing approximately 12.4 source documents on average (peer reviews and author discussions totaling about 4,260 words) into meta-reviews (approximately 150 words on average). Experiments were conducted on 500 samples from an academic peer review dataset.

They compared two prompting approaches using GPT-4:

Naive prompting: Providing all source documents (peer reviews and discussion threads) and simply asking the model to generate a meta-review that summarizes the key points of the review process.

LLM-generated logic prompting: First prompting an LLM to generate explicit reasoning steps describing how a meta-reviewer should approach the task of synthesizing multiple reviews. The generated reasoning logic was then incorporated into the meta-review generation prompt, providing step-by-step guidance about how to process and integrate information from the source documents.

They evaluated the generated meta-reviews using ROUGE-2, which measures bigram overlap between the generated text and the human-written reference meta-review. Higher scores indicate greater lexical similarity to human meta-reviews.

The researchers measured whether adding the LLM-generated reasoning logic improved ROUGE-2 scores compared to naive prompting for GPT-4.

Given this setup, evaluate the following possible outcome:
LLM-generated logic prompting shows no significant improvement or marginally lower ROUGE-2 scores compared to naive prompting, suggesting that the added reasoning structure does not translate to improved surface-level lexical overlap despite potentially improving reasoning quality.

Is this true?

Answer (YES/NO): YES